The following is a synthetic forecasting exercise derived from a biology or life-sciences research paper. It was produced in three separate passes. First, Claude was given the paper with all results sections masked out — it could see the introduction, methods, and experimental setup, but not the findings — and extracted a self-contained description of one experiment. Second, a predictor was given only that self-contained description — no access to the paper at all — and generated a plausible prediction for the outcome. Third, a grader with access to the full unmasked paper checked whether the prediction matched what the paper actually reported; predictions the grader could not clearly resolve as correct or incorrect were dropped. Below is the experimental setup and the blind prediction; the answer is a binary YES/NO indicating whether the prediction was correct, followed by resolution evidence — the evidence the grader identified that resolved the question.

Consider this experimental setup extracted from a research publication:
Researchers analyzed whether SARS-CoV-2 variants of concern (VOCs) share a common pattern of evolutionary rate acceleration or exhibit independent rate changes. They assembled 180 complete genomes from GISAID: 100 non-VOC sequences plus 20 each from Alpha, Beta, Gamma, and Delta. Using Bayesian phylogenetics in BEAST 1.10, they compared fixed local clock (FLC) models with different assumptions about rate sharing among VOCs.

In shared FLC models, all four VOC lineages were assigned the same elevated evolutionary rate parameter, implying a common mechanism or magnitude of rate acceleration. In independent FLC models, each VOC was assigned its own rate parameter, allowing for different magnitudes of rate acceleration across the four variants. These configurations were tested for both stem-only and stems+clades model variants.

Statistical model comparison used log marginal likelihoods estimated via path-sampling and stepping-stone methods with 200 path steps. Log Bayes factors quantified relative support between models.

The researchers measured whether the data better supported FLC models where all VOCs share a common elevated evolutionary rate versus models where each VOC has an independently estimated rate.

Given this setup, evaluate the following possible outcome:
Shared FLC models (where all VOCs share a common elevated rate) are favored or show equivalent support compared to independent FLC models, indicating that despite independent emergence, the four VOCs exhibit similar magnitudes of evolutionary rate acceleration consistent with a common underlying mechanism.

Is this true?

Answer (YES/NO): YES